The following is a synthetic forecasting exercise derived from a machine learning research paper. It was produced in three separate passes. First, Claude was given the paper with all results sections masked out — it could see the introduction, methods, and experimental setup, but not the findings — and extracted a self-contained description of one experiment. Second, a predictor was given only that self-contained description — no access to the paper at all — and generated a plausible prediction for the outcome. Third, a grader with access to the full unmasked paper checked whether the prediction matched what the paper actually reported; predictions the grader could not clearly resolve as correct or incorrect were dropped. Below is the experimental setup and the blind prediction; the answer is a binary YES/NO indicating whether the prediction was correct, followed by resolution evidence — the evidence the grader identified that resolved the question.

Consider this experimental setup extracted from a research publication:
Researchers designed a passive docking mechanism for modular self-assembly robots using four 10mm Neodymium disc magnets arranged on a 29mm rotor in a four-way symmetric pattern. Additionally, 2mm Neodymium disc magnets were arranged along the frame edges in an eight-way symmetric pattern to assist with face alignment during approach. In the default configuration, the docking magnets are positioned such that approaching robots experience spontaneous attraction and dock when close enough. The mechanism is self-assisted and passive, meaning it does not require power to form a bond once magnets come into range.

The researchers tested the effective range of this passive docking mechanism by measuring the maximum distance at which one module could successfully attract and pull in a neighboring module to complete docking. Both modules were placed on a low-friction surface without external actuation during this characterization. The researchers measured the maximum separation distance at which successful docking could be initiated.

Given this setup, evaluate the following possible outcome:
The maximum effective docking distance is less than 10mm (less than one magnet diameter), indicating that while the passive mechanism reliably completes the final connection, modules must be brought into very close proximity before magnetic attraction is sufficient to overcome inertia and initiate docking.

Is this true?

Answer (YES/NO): YES